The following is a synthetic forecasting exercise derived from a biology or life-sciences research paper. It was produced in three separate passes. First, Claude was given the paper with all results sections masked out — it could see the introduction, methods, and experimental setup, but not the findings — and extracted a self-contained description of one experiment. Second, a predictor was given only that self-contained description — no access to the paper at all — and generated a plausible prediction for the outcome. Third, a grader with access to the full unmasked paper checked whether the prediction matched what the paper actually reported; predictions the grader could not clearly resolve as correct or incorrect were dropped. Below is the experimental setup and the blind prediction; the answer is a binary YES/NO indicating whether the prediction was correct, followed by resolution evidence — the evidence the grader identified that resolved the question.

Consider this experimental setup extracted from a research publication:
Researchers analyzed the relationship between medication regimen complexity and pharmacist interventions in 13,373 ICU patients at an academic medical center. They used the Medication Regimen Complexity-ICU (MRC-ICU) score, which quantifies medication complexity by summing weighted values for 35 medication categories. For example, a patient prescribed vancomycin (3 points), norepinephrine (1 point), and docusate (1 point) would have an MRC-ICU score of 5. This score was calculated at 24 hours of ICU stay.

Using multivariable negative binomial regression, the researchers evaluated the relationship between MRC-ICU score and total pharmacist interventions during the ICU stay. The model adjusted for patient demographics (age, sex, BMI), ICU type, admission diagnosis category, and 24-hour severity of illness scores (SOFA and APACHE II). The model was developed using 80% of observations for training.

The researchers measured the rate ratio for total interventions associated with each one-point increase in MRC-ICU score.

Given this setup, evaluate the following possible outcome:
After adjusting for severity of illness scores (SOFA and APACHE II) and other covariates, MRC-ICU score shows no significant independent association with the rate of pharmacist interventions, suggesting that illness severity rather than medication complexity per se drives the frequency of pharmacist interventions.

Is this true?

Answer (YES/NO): NO